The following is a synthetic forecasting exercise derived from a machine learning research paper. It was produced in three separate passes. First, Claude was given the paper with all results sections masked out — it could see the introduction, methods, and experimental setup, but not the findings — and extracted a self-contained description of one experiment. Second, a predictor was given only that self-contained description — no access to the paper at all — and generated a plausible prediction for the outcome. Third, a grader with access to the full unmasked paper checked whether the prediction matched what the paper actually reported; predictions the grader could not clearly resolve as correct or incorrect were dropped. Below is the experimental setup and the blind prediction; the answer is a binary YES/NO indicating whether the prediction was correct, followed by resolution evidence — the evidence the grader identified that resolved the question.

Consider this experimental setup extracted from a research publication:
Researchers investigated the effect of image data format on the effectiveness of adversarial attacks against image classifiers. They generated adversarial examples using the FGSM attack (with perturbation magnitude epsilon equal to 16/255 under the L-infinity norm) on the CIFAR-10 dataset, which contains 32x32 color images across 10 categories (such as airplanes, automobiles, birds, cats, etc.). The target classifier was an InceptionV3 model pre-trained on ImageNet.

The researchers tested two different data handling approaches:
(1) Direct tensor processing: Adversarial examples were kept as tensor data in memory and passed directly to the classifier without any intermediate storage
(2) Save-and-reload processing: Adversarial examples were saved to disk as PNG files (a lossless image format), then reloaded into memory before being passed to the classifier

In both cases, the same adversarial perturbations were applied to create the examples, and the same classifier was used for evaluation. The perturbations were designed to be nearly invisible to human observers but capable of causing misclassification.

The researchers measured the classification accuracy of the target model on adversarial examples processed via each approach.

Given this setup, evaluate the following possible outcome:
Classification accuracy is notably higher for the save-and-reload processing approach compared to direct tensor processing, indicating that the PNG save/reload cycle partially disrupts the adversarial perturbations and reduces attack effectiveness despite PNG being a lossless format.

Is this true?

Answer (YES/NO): YES